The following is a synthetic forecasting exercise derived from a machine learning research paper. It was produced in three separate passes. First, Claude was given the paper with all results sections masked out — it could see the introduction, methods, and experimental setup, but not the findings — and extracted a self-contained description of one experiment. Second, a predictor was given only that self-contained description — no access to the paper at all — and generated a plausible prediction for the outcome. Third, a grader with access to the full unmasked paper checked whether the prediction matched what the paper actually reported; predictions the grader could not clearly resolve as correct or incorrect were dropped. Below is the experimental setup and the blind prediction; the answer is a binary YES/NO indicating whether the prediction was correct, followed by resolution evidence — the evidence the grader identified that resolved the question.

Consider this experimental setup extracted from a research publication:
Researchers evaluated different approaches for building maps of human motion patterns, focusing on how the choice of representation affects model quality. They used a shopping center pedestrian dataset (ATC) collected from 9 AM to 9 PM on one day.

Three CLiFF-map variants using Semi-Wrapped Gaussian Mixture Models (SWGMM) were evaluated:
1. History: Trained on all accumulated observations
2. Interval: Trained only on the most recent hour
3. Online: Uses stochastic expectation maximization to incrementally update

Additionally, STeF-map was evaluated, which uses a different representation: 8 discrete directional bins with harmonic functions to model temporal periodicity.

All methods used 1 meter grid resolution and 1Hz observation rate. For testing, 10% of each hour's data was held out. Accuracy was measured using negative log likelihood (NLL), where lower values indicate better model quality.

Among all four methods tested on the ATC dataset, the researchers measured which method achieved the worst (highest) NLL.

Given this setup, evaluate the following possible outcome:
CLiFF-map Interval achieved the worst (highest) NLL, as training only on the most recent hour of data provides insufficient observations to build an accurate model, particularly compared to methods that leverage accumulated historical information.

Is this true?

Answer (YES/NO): NO